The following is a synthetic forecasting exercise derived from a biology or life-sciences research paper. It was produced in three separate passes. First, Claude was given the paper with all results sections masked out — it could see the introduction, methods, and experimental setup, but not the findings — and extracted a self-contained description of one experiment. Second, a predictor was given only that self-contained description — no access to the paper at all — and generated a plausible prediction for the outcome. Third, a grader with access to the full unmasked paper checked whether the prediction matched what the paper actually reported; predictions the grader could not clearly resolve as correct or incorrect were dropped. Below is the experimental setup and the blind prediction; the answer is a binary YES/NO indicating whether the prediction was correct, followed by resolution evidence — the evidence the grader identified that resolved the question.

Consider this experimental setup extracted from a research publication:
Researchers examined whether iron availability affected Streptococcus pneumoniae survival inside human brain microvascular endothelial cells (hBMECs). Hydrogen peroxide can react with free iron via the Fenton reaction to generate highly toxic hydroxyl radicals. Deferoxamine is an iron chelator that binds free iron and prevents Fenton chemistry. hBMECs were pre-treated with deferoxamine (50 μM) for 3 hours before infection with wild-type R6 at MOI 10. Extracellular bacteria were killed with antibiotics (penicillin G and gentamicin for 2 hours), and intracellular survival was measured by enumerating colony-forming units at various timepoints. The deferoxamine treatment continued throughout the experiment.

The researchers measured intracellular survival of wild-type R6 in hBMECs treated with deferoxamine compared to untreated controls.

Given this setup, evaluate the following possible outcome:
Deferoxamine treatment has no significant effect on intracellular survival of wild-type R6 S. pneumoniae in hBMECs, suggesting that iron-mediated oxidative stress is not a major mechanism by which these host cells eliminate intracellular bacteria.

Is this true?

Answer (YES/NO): NO